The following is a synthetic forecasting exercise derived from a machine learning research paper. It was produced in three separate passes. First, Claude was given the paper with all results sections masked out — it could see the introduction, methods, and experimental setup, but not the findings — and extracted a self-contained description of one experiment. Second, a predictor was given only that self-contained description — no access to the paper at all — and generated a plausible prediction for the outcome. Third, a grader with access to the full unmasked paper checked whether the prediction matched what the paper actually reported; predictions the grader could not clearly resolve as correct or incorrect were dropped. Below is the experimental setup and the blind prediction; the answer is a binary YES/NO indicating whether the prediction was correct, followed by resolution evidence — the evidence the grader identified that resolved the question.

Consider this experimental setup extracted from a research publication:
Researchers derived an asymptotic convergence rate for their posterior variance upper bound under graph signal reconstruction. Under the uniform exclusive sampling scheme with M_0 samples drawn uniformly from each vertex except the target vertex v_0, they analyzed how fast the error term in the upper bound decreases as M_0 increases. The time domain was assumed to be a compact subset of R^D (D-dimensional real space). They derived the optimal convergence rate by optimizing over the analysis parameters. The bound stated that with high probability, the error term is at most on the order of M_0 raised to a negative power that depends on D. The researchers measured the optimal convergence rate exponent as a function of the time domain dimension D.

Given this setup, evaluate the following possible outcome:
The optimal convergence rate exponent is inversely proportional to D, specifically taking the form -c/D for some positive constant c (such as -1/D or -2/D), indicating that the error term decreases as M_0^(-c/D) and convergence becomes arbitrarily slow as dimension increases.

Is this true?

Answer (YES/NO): NO